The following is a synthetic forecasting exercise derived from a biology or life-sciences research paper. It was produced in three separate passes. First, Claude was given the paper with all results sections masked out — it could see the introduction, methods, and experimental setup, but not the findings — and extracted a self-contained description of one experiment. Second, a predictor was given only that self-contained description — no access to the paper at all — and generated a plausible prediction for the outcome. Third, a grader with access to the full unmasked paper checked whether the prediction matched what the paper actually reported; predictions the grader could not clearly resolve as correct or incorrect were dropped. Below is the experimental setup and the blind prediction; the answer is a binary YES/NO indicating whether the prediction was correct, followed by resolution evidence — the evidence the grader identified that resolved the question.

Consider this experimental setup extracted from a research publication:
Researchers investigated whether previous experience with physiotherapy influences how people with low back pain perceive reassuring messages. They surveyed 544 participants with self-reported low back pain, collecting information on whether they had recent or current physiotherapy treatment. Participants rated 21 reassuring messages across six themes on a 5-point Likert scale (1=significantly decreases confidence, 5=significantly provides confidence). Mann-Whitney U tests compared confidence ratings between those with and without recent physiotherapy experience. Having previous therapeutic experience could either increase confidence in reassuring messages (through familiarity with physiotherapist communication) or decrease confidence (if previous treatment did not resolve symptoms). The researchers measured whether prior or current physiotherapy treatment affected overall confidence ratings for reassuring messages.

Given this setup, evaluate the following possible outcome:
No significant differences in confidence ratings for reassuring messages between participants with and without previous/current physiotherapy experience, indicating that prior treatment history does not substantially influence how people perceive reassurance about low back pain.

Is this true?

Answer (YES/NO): YES